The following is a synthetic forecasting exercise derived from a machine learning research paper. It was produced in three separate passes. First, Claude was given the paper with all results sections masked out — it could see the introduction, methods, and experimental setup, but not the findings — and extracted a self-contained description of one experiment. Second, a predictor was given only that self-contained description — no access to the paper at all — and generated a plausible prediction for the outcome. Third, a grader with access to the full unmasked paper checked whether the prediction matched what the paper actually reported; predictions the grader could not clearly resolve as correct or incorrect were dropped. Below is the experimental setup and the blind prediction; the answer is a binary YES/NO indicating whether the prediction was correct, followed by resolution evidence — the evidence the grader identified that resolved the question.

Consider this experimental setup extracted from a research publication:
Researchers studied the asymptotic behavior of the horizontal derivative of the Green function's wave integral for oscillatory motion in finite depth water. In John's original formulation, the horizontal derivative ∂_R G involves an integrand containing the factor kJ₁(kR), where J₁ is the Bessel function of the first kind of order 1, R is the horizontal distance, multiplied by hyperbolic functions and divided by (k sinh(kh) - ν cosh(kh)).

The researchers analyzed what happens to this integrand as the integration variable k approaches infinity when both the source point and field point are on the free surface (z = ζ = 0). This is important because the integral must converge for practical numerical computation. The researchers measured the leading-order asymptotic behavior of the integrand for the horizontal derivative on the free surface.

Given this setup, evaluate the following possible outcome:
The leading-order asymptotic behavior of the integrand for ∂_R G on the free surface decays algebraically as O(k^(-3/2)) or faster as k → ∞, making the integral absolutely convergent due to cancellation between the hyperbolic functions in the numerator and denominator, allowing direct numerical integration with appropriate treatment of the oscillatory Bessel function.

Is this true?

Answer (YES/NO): NO